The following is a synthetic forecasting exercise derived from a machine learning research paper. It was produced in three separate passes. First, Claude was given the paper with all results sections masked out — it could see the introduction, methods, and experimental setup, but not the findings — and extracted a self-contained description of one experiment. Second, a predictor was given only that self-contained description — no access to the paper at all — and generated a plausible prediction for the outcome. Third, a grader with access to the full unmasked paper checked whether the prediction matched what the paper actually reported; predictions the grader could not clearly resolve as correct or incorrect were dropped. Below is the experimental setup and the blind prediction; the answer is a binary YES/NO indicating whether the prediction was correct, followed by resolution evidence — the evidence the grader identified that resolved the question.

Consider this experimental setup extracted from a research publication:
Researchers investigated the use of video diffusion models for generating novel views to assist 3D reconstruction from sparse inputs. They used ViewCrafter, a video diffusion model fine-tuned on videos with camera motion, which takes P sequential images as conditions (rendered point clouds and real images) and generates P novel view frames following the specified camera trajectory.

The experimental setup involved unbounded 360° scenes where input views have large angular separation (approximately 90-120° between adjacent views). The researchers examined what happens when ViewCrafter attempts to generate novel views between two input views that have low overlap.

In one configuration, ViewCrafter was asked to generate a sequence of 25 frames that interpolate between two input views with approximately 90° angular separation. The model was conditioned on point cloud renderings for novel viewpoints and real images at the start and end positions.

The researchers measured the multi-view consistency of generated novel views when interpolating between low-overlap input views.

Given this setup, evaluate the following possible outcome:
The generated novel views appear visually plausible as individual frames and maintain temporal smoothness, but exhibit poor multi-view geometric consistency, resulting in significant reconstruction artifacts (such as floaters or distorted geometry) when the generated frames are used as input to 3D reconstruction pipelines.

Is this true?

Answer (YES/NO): YES